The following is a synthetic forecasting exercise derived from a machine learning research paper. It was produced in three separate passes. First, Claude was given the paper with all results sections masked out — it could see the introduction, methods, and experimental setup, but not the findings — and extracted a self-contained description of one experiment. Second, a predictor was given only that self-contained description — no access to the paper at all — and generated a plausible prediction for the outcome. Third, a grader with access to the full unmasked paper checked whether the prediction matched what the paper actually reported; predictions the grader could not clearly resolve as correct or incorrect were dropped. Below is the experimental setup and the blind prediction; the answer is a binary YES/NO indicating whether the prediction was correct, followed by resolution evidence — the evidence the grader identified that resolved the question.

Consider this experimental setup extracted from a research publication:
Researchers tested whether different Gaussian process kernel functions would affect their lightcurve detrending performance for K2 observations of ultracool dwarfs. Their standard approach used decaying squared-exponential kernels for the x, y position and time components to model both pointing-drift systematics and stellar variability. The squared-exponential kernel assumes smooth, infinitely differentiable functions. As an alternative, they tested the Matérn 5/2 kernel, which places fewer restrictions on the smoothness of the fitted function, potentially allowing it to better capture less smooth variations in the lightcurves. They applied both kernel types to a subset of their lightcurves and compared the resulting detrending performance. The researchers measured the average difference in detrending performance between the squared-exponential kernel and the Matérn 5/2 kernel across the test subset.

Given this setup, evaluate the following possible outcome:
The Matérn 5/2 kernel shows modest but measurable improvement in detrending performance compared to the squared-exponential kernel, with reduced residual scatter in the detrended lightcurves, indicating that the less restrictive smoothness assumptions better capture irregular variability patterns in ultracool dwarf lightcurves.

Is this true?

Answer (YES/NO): NO